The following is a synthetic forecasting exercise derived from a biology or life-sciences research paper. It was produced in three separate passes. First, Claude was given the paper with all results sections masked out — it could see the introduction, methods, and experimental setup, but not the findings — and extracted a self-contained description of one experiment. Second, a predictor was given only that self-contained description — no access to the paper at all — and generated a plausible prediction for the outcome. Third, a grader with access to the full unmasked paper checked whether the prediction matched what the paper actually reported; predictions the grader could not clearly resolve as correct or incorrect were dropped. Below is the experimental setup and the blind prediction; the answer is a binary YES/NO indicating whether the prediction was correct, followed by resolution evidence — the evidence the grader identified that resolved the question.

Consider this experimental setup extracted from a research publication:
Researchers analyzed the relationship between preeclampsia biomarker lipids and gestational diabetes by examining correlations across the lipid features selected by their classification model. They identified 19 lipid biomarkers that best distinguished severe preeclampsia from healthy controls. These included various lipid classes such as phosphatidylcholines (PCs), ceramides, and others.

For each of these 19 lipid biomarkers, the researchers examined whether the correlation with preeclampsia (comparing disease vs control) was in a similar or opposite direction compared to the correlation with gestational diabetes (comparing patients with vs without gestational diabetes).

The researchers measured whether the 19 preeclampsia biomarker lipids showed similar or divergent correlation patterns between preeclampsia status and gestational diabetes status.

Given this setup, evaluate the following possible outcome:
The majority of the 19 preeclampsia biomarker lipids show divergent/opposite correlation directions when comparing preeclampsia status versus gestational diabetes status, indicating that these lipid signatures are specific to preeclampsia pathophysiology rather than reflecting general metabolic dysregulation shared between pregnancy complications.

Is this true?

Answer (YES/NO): NO